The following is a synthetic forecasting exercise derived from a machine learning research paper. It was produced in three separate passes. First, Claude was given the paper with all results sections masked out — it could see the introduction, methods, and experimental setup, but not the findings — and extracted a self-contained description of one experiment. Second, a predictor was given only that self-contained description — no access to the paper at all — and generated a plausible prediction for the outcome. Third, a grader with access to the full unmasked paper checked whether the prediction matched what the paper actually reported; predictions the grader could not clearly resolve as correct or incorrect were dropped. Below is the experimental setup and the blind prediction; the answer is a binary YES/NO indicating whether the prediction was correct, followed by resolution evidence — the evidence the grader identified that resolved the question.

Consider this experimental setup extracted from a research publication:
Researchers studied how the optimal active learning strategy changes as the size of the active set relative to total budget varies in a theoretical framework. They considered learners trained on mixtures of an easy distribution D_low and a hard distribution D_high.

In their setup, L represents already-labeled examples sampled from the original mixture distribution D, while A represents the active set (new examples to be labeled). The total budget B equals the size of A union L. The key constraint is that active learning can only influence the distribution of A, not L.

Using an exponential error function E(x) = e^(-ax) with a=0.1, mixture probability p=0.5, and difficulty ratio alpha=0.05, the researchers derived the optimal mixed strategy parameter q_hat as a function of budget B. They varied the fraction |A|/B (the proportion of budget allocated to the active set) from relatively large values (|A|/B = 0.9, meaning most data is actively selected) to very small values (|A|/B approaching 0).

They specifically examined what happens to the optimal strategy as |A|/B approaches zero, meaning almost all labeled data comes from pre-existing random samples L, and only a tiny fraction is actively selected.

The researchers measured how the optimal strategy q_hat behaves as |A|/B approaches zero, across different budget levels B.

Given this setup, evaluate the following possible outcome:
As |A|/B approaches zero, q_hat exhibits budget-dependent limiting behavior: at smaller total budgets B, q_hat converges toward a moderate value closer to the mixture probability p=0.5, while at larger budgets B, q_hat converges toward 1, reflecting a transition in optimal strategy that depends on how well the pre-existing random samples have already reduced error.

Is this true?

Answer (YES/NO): NO